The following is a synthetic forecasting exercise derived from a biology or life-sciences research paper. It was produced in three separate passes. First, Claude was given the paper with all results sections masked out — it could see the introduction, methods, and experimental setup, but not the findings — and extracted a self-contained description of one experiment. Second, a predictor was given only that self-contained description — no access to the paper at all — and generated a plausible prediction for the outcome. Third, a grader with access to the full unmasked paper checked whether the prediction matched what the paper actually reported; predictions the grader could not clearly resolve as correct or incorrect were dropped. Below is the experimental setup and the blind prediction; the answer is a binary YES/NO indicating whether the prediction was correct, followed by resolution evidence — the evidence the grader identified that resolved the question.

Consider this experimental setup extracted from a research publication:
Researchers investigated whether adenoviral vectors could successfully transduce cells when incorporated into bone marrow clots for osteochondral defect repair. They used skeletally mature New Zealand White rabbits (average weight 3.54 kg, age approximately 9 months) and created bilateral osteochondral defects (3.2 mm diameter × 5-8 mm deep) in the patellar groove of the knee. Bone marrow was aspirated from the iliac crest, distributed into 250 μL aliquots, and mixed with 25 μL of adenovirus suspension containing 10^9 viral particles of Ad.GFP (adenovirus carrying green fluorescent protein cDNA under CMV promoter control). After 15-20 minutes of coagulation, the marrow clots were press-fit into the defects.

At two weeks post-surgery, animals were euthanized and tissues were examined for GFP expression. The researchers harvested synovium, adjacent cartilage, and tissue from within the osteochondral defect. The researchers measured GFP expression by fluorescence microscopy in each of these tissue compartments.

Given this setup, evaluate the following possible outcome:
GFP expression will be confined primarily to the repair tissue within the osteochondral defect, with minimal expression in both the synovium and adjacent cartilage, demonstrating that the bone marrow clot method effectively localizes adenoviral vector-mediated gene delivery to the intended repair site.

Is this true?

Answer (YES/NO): NO